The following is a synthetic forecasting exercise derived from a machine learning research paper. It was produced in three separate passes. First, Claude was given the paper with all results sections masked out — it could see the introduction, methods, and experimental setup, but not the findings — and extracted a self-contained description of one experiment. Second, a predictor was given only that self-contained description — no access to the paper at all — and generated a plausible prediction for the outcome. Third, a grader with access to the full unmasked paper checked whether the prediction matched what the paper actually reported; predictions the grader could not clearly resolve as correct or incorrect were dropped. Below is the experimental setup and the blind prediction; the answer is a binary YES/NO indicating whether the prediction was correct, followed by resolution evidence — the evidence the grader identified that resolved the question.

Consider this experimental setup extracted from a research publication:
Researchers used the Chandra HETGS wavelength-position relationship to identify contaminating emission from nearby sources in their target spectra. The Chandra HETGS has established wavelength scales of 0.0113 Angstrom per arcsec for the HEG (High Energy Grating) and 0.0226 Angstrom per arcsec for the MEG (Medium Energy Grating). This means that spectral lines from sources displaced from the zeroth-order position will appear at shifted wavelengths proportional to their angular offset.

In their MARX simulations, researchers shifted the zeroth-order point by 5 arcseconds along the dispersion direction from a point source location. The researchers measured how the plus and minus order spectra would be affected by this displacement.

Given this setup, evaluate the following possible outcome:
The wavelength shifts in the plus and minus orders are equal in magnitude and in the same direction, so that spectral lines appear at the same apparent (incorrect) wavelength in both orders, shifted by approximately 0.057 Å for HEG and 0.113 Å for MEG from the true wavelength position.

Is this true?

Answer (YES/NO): NO